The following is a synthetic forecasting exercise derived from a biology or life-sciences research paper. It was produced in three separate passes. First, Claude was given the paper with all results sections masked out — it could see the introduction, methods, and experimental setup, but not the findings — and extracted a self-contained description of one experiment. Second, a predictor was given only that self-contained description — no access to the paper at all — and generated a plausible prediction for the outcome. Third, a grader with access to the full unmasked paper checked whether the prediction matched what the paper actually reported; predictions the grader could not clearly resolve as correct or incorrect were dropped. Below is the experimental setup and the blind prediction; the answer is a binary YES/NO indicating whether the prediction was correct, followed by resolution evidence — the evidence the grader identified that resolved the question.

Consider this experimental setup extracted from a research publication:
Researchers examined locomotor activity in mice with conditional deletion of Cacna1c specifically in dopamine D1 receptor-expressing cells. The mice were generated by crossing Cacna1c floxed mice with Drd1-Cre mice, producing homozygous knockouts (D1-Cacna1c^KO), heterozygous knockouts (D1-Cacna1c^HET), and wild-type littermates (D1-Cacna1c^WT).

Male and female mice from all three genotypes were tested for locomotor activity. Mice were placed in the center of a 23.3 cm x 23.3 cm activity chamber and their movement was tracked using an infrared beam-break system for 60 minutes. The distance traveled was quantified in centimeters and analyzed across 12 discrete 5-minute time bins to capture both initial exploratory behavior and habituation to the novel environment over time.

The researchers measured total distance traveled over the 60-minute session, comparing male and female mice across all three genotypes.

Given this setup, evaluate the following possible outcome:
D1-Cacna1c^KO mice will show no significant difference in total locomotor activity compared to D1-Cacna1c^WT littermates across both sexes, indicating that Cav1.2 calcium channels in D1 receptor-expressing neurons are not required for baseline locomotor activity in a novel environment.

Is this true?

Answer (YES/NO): NO